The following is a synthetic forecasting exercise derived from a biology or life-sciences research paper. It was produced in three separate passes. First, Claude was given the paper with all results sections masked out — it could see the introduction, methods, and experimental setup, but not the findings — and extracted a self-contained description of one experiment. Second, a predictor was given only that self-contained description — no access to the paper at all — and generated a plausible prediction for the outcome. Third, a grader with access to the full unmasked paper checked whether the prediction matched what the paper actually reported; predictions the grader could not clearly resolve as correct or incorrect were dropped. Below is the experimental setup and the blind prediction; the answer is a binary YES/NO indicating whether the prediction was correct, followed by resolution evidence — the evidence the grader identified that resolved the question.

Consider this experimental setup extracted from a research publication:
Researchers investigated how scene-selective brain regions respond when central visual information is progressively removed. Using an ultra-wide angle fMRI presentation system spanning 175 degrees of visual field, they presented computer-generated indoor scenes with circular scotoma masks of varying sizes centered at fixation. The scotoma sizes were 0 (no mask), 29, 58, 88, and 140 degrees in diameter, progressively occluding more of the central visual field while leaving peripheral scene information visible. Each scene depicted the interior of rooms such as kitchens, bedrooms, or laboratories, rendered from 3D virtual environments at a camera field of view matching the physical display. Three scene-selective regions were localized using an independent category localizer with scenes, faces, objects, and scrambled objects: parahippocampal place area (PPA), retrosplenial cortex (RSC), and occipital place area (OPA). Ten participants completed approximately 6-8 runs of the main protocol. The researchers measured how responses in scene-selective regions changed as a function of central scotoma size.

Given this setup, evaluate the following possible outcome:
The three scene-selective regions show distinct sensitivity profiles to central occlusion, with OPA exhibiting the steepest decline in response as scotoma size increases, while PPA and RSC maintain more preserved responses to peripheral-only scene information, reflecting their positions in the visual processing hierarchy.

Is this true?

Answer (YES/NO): YES